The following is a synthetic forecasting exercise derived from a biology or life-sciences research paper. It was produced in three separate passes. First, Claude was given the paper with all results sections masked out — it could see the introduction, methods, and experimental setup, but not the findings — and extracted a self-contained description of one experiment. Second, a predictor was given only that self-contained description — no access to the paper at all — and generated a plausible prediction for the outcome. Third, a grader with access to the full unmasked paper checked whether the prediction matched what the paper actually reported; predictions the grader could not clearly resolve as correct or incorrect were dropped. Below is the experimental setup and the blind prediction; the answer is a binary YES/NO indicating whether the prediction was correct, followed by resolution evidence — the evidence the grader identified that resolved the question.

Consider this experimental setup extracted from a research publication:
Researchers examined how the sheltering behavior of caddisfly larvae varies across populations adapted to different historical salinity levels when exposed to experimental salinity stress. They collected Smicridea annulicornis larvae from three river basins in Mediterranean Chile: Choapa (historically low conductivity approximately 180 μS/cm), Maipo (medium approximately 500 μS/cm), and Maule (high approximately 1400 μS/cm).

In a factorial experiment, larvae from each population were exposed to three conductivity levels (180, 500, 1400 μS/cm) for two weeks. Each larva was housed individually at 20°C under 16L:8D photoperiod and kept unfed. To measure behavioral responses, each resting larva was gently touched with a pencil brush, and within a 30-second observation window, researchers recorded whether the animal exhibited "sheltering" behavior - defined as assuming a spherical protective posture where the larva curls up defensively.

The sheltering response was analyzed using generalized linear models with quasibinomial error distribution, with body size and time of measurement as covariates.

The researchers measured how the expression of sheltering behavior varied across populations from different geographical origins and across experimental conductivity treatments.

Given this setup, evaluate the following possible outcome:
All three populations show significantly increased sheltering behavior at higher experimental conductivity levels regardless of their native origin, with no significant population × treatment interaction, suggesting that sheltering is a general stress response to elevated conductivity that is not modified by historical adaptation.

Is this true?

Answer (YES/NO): NO